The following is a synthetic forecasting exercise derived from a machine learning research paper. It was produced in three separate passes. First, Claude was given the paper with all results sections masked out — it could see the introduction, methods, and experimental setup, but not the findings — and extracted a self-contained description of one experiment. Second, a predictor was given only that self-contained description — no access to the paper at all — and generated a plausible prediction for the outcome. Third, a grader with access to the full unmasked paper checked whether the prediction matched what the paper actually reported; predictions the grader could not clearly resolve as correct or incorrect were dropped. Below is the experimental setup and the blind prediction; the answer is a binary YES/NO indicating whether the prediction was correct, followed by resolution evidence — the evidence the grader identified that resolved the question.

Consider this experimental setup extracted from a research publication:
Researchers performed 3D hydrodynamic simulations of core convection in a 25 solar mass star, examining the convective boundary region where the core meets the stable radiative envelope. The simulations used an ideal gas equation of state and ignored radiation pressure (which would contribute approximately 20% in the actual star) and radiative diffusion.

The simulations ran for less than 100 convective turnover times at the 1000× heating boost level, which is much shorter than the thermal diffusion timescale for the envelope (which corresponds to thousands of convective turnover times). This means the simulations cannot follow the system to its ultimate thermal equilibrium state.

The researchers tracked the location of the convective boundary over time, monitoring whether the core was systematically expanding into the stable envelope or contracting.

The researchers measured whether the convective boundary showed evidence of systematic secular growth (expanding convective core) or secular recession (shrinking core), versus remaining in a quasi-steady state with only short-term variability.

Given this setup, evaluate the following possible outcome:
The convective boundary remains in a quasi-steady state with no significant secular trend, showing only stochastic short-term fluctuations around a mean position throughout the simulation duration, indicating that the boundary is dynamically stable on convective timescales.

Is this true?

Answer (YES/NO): NO